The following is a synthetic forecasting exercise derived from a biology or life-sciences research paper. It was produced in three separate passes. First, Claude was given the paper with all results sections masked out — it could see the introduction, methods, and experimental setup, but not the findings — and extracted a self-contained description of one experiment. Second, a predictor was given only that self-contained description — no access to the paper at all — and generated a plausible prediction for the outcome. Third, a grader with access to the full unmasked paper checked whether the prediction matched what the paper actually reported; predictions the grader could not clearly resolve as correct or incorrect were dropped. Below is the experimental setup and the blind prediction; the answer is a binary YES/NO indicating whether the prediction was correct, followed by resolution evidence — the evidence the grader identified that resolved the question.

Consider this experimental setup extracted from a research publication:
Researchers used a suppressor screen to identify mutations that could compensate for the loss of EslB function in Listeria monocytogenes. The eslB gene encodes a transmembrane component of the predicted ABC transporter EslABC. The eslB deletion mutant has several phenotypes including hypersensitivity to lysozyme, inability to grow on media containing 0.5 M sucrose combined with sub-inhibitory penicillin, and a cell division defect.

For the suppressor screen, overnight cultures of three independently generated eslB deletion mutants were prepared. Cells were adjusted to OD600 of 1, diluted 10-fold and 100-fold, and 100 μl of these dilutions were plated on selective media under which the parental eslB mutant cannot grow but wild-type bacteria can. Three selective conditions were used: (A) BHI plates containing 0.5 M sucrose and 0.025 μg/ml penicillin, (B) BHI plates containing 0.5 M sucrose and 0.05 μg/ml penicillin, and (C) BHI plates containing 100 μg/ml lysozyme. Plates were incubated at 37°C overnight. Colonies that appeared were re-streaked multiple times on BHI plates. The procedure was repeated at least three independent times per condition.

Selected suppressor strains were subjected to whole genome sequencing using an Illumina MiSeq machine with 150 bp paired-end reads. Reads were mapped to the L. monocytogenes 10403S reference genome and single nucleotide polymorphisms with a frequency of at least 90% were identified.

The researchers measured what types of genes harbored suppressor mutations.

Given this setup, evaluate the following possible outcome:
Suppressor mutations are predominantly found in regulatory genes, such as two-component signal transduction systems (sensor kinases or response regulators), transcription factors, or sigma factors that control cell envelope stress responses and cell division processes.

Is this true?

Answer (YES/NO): YES